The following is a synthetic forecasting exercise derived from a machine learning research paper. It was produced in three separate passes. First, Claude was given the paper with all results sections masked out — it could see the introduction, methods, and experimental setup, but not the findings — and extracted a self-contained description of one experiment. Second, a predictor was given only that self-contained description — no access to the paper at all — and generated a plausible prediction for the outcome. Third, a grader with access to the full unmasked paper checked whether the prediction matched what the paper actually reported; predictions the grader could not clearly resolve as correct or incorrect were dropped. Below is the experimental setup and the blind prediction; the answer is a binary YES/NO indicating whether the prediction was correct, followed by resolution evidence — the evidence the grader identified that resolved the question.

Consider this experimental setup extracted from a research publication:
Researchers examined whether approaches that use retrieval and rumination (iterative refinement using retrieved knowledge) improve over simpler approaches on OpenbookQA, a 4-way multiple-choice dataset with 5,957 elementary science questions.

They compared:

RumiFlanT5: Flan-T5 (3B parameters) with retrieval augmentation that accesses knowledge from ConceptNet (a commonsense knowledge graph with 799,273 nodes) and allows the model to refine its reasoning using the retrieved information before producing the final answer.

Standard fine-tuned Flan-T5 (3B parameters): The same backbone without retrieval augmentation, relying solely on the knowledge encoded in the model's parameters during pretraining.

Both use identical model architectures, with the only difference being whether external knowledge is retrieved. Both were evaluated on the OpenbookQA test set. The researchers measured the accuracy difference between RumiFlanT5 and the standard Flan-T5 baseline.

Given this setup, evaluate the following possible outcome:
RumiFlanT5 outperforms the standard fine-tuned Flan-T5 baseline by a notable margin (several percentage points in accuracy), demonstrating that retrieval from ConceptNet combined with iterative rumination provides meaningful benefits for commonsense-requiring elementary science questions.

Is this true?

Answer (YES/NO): NO